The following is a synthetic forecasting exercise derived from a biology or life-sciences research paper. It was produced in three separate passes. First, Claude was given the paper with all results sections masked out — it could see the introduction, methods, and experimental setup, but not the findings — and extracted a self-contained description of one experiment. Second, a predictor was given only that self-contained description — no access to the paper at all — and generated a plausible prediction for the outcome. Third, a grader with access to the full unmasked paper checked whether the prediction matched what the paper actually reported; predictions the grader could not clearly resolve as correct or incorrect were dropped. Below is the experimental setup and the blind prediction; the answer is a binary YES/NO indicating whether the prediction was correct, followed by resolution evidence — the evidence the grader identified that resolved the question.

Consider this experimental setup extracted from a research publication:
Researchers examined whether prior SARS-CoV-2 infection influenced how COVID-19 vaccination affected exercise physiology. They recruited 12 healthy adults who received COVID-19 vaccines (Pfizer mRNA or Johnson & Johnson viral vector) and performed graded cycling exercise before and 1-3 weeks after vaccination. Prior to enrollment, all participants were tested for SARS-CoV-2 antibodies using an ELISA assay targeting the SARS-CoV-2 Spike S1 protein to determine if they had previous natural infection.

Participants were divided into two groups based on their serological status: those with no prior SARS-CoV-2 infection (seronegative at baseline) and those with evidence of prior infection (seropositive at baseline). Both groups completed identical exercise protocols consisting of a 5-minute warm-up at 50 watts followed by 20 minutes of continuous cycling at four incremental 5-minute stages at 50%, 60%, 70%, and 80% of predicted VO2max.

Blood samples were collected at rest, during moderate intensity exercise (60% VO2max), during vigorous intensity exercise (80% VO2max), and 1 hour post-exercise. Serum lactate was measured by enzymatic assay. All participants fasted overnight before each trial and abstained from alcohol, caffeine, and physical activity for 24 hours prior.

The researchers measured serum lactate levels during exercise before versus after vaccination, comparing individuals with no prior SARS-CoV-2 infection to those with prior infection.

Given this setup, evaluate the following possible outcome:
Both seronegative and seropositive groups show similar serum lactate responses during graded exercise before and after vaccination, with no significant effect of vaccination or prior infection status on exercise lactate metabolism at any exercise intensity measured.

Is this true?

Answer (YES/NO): NO